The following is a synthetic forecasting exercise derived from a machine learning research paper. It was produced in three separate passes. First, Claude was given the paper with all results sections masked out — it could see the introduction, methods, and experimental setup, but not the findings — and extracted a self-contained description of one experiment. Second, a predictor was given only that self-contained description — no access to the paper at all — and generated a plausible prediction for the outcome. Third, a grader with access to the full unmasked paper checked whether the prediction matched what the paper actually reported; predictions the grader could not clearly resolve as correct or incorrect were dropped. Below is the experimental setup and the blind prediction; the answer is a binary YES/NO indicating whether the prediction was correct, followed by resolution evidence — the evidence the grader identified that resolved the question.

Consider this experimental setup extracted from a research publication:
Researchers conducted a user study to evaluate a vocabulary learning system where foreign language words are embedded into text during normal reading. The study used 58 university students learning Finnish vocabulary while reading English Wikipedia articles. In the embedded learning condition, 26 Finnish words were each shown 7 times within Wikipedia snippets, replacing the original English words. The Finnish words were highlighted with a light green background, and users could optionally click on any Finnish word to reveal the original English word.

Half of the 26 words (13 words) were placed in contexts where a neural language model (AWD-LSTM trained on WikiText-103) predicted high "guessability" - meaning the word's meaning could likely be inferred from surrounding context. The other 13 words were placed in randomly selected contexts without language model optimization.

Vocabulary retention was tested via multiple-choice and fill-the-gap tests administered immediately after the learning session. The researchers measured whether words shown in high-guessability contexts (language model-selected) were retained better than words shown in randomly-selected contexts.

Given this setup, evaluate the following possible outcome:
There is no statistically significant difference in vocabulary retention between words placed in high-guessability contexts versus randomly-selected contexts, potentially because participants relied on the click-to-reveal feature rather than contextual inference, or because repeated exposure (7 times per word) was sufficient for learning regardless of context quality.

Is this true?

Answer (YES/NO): YES